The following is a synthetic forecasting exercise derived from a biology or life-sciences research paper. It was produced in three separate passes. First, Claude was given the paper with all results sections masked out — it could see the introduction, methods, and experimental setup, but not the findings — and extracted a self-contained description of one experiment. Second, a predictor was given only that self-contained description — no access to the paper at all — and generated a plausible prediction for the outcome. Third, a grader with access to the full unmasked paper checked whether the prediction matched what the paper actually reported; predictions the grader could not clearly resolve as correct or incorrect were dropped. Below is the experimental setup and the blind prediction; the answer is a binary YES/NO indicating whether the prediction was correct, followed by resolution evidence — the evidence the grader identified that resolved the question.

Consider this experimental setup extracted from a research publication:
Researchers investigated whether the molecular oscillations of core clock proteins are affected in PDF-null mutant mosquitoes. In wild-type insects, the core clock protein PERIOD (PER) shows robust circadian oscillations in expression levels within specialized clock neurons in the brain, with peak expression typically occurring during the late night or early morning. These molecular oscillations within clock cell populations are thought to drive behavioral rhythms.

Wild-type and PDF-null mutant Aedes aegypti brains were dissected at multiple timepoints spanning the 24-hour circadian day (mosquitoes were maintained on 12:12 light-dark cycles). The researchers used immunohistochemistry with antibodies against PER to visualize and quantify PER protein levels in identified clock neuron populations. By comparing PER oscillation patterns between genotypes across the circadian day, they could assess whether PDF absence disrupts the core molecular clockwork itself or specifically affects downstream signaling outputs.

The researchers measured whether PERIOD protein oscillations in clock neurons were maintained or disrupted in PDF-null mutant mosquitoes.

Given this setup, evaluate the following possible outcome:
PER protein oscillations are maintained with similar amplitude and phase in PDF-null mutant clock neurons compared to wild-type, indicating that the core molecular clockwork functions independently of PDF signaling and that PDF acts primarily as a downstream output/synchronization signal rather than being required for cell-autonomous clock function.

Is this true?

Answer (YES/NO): NO